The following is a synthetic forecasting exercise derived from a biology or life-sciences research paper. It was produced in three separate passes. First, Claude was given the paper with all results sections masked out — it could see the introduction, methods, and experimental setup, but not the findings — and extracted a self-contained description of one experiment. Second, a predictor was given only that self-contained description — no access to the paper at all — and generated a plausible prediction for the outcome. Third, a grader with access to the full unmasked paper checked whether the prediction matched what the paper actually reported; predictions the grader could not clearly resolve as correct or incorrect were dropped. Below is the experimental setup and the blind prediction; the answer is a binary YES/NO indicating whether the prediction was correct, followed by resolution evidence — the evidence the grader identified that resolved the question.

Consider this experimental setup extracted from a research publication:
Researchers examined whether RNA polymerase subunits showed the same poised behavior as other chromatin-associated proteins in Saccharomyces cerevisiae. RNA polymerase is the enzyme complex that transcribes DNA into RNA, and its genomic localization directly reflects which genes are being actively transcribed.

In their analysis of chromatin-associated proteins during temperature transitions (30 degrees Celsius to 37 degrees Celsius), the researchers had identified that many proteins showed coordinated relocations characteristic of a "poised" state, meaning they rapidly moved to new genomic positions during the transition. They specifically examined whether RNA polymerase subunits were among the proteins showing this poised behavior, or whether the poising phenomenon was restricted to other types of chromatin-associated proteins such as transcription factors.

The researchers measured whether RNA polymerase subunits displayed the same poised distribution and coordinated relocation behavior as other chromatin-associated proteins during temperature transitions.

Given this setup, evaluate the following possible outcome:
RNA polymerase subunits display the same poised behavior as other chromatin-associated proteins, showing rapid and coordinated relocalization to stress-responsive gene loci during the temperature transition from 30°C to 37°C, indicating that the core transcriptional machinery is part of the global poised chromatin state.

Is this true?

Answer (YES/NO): NO